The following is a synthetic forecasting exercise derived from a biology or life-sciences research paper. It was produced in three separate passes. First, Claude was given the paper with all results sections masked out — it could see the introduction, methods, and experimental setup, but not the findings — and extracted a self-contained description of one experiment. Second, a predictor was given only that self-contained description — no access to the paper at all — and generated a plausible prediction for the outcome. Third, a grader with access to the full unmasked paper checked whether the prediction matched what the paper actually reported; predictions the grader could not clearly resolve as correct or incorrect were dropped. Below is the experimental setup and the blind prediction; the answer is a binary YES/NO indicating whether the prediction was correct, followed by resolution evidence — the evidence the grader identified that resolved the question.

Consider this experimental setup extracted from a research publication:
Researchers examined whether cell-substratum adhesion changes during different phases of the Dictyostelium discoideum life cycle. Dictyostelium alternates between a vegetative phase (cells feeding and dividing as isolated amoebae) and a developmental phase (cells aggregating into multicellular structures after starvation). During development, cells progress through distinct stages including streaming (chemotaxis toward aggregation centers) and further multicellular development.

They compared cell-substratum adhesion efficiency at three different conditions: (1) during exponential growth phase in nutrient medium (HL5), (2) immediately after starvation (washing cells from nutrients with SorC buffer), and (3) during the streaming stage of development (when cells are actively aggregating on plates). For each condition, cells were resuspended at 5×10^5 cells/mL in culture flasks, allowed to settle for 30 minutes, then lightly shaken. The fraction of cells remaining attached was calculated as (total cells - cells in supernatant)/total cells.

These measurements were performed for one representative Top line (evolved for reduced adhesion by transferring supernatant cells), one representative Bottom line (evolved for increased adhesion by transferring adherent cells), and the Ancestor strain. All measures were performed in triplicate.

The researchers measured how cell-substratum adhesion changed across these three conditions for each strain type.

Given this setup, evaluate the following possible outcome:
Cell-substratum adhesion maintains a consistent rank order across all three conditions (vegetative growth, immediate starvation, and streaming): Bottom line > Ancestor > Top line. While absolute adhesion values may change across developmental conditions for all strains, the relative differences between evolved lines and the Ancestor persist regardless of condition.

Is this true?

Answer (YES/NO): YES